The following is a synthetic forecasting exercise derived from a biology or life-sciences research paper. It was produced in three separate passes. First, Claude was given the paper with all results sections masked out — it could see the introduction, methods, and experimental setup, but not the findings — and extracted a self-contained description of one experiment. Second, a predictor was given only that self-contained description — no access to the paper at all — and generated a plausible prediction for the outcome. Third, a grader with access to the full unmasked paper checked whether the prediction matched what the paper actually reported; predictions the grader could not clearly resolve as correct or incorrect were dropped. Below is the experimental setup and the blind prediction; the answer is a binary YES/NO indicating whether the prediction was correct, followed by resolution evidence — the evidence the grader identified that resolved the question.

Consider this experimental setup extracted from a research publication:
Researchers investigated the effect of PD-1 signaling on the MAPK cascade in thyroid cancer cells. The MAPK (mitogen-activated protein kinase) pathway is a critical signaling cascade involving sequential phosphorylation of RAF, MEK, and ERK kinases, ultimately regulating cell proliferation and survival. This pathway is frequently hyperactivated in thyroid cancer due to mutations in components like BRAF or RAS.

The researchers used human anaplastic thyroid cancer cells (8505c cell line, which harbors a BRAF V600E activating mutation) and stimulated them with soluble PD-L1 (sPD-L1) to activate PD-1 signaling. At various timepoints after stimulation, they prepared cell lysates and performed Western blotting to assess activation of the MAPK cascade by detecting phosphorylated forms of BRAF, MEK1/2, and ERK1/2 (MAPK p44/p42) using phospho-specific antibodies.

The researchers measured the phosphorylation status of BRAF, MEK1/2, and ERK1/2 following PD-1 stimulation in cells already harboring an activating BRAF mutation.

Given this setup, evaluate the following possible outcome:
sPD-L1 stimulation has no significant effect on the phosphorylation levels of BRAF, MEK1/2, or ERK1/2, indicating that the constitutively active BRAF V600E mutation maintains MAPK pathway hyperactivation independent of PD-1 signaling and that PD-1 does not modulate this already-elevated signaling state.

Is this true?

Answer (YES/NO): NO